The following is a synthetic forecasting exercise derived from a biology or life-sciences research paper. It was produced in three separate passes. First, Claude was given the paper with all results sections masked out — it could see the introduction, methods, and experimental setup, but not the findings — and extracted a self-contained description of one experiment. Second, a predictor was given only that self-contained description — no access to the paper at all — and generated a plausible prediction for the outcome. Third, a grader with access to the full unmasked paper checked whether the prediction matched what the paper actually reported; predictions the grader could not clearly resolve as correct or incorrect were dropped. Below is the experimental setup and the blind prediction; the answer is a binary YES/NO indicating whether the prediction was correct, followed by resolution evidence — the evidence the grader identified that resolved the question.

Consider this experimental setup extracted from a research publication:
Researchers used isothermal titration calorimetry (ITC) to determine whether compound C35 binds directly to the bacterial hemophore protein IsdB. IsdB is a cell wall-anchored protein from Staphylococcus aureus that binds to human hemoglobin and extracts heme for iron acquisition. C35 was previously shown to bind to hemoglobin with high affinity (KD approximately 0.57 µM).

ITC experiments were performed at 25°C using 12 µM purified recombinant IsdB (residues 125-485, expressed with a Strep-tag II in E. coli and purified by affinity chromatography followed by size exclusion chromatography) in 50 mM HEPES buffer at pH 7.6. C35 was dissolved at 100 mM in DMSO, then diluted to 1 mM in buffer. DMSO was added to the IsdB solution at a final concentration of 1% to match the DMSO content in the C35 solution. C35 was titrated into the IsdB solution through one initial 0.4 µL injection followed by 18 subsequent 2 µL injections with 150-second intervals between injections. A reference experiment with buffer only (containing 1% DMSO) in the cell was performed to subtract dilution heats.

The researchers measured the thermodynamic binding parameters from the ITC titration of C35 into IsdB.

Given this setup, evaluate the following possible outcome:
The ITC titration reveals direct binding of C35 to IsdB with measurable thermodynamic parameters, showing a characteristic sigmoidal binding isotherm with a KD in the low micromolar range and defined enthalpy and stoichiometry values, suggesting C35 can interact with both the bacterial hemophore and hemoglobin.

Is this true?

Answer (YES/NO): NO